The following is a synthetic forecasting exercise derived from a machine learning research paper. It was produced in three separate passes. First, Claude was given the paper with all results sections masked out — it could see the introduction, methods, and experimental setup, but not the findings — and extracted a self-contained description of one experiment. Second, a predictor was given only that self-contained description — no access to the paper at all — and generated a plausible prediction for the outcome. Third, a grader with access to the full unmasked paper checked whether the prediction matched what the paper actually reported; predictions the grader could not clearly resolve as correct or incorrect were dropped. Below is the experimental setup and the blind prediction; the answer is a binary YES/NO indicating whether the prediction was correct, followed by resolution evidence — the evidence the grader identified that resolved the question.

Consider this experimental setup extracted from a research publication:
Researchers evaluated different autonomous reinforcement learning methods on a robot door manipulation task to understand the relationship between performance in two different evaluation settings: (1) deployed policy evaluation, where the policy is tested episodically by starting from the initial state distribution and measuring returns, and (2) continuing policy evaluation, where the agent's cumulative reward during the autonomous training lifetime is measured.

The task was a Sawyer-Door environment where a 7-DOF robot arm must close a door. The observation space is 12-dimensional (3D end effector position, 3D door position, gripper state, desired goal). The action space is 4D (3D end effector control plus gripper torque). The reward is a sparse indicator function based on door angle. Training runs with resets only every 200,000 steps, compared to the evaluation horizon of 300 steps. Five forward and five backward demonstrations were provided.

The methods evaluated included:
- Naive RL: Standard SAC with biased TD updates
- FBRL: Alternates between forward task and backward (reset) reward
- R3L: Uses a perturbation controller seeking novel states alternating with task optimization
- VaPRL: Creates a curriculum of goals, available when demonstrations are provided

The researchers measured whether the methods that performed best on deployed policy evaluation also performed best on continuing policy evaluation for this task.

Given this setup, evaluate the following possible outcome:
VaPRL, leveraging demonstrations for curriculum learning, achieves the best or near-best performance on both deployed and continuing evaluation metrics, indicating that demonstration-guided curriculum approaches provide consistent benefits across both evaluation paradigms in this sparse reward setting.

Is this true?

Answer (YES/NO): YES